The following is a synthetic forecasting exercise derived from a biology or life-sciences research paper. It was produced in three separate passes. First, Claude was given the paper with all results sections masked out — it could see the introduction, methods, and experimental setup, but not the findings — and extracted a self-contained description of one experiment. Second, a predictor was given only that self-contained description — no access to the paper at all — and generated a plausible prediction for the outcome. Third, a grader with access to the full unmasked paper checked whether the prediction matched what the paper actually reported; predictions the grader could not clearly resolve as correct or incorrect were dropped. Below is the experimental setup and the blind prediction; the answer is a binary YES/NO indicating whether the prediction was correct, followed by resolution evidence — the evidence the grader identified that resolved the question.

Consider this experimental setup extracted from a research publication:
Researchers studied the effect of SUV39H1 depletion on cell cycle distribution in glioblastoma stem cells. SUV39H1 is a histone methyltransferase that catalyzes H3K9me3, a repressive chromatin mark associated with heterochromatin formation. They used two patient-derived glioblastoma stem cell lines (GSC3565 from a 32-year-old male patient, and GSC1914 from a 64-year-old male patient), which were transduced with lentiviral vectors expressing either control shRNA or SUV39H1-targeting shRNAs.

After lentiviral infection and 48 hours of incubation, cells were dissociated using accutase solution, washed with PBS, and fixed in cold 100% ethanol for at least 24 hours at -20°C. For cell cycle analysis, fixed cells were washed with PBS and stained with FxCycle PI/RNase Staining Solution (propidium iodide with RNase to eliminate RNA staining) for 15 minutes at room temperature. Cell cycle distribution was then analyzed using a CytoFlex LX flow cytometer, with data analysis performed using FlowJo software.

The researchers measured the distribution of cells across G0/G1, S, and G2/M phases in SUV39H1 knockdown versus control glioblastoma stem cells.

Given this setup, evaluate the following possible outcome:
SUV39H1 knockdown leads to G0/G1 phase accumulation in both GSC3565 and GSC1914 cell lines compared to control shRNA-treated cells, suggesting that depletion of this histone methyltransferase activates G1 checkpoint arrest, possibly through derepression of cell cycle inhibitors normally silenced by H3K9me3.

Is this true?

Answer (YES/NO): NO